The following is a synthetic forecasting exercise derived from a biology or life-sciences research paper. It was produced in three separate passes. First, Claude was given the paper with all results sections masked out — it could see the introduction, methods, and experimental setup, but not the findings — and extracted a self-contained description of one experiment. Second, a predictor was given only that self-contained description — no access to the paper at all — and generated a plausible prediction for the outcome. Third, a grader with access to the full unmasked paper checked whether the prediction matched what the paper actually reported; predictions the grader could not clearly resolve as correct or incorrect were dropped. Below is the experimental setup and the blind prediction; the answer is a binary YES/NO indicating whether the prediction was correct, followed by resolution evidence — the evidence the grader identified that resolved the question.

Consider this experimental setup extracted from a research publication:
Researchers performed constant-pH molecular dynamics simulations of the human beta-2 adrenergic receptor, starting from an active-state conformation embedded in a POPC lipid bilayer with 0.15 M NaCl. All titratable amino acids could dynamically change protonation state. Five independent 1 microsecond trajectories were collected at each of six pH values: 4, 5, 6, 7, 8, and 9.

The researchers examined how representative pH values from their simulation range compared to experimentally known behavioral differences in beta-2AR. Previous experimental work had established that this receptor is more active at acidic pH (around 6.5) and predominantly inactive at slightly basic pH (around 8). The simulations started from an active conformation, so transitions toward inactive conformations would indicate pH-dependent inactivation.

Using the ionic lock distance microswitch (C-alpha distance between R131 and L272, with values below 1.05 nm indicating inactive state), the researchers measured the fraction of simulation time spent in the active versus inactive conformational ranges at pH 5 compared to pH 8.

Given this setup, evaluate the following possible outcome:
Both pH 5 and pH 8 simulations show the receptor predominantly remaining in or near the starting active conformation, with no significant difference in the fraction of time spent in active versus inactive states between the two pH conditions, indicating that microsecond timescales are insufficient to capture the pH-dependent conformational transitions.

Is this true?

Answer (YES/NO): NO